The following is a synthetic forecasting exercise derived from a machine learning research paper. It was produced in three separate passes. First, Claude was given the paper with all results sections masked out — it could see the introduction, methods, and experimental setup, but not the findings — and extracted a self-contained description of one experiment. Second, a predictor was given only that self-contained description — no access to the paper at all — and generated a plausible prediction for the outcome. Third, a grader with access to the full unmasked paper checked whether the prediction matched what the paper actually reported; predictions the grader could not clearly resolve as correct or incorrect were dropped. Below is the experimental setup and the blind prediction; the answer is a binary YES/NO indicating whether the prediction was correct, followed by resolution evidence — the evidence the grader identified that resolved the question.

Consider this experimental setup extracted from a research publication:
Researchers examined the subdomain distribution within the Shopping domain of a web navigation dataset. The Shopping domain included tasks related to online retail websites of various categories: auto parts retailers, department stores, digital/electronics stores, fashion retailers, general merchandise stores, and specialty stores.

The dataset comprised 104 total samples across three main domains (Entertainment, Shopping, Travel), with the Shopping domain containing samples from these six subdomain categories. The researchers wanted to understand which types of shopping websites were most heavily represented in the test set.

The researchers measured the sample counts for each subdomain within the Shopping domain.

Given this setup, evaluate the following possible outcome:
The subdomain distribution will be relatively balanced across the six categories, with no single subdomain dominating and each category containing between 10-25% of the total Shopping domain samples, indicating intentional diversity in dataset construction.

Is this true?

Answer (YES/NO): NO